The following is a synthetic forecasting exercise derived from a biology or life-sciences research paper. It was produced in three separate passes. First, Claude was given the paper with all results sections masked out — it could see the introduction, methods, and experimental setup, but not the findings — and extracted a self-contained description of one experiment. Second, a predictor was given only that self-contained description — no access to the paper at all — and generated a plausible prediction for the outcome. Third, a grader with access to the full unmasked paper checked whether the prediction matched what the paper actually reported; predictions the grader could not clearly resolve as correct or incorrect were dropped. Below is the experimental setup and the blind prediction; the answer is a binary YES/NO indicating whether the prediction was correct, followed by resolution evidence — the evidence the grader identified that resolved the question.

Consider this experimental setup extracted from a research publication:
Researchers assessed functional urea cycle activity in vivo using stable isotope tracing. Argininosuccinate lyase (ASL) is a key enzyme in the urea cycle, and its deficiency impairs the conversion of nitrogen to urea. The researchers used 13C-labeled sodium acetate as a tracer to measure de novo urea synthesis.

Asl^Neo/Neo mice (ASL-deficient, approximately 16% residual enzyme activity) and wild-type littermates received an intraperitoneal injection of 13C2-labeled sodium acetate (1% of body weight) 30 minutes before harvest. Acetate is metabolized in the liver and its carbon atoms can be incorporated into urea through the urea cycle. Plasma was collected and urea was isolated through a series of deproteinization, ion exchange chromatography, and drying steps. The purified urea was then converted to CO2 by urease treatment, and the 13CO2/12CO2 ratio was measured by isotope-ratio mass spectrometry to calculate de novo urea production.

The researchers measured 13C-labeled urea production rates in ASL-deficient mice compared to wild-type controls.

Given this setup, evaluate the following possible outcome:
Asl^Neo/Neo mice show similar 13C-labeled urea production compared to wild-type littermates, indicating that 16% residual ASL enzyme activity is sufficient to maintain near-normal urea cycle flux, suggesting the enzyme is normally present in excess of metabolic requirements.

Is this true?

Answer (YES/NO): NO